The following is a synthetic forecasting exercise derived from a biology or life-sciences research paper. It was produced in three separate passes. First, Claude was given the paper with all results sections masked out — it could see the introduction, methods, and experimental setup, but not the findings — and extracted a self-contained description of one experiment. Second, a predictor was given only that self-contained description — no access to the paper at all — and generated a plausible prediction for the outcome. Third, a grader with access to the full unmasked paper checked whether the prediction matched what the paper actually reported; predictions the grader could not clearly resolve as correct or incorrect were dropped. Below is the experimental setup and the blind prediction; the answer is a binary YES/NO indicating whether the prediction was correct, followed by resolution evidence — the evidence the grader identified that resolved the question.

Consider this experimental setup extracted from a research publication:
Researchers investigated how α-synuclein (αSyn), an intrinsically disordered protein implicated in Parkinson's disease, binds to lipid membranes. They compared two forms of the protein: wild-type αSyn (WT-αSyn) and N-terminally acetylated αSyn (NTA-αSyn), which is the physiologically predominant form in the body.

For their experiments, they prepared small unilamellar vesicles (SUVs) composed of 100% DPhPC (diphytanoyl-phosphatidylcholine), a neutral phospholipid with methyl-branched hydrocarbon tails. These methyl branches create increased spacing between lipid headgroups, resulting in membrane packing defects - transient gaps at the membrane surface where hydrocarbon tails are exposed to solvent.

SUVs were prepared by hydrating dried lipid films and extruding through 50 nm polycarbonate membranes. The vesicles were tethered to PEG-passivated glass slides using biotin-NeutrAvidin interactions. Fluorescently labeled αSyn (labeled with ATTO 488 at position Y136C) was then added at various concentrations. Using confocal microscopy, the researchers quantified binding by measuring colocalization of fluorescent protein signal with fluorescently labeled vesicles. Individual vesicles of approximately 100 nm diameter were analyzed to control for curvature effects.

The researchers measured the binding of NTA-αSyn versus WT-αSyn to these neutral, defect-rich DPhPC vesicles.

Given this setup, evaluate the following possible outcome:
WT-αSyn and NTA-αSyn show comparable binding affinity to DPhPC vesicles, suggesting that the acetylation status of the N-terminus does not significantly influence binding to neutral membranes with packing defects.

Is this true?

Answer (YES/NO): NO